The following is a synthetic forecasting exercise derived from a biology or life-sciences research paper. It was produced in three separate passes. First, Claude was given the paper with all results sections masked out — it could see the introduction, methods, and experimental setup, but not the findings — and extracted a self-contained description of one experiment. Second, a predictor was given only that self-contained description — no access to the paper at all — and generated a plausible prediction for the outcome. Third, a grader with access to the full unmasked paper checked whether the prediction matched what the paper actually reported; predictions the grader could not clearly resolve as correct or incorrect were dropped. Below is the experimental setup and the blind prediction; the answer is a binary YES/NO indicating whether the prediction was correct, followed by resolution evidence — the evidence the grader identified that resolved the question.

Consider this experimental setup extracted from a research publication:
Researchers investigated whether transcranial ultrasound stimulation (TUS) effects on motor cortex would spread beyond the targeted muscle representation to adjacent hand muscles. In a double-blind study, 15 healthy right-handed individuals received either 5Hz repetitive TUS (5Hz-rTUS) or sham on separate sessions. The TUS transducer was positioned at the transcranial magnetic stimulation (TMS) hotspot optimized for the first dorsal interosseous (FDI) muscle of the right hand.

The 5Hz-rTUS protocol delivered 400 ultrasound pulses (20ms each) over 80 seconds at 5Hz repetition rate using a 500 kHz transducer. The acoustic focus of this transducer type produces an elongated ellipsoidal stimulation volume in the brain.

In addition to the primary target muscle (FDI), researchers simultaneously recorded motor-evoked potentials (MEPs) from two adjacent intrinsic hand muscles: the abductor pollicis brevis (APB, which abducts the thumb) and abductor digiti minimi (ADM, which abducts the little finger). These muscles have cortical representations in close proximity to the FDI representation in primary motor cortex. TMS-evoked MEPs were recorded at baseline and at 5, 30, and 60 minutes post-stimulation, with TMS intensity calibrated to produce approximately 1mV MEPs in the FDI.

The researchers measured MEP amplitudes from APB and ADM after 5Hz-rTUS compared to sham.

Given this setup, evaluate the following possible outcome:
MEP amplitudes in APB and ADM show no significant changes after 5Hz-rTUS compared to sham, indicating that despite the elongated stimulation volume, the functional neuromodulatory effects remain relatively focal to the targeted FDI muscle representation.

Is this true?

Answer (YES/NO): NO